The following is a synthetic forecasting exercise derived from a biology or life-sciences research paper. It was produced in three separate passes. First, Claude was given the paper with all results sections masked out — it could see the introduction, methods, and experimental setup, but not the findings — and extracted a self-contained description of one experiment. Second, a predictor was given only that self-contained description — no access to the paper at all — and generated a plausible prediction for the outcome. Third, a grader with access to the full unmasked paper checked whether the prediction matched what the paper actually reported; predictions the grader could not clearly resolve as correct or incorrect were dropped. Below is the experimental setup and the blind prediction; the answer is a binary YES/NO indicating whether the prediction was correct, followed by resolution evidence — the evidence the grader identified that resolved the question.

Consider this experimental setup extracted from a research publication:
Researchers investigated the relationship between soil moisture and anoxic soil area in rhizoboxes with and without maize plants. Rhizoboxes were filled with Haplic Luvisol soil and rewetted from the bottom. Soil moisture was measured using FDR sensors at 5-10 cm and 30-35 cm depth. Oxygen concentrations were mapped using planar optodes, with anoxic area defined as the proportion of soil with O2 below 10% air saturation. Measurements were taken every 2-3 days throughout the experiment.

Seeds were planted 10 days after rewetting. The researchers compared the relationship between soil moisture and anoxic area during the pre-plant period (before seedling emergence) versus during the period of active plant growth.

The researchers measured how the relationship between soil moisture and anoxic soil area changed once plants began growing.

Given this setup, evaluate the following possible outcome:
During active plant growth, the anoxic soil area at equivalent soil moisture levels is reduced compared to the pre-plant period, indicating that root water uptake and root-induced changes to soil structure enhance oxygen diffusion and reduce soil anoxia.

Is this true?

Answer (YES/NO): YES